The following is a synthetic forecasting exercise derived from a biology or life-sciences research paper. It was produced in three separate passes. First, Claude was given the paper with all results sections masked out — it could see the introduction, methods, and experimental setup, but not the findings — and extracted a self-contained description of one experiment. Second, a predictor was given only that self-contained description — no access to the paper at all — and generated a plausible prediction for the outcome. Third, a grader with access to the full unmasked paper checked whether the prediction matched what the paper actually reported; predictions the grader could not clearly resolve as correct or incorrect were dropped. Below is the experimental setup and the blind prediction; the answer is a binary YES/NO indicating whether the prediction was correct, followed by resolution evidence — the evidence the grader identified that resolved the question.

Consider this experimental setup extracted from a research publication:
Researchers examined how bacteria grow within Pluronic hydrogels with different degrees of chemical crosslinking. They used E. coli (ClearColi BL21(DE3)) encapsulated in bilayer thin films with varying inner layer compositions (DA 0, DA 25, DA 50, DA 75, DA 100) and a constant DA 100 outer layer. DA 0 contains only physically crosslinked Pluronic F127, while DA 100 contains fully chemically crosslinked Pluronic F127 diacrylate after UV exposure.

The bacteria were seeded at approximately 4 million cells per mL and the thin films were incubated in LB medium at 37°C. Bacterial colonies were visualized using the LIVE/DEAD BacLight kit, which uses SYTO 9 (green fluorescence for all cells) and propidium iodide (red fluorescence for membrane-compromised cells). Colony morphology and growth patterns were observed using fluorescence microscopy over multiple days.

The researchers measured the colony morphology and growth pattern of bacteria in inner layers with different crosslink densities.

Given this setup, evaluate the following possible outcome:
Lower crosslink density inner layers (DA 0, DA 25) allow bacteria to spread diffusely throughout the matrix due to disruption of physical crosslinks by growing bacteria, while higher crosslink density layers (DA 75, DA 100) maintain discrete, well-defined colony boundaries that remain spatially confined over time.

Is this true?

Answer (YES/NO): NO